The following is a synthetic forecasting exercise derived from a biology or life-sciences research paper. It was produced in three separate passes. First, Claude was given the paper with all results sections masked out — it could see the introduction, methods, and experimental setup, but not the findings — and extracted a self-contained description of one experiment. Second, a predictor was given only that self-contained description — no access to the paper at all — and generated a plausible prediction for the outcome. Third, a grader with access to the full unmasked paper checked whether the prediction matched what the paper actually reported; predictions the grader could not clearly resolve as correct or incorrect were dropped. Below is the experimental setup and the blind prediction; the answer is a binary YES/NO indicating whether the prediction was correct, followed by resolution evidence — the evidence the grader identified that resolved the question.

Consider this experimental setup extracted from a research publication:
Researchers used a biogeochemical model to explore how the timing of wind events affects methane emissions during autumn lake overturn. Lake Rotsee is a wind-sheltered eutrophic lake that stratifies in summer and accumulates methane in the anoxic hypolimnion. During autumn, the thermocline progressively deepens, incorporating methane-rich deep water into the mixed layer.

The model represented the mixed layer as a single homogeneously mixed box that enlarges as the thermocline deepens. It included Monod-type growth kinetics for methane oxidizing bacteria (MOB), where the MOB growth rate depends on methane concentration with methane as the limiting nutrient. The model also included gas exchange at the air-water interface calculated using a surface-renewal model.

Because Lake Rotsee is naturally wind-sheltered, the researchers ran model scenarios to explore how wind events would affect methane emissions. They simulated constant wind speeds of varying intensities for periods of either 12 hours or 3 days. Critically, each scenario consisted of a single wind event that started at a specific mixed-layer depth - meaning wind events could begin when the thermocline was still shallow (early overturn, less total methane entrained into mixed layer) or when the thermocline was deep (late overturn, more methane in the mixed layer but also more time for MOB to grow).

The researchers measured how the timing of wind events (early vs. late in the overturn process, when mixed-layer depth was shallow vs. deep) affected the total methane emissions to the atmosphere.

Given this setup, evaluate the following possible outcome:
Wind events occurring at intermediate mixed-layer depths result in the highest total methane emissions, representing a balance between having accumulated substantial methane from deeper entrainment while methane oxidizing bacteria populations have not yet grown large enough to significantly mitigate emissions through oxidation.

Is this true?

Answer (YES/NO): YES